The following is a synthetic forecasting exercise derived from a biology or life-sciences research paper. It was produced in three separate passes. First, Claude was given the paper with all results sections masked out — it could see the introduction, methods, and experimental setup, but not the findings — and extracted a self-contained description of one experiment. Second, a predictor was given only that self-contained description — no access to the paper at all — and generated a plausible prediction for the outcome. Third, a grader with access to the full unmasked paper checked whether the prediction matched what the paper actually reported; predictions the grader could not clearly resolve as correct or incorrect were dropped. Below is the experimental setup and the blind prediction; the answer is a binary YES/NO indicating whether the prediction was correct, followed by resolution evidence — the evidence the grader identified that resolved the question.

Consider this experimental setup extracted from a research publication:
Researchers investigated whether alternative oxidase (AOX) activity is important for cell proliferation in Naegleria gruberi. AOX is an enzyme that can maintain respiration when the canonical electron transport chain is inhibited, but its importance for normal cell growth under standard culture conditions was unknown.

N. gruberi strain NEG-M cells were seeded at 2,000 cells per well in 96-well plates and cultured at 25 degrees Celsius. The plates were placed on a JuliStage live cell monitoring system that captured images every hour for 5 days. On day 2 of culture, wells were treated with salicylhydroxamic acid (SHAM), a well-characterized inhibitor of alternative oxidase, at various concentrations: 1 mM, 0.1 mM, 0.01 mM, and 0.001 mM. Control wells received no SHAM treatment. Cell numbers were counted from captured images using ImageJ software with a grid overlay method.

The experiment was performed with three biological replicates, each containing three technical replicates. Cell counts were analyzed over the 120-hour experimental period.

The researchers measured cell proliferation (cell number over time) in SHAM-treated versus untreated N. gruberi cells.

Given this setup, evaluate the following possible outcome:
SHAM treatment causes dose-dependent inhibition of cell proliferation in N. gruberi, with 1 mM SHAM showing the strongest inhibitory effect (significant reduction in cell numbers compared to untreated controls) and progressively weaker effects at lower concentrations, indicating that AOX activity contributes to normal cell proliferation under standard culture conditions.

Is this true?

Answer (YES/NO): YES